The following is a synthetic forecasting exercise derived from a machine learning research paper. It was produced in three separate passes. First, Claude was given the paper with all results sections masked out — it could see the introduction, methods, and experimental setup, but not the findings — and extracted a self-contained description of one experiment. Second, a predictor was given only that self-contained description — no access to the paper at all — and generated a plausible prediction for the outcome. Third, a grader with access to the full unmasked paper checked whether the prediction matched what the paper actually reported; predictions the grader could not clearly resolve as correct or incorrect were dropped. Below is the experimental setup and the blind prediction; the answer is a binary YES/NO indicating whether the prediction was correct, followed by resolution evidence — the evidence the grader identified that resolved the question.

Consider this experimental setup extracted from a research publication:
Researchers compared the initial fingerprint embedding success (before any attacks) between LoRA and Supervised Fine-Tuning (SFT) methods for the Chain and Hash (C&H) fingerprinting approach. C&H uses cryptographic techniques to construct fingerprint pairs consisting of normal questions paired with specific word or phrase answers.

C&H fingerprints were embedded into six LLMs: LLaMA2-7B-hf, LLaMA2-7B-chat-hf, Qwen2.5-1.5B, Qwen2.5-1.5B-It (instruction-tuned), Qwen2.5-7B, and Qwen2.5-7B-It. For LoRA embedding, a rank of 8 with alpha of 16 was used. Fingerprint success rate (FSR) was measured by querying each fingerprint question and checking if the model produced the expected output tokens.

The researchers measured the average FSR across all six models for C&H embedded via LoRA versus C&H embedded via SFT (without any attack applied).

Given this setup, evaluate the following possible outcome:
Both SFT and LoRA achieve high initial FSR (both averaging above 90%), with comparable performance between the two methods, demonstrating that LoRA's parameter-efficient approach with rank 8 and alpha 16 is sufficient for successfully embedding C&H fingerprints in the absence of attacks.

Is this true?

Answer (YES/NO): NO